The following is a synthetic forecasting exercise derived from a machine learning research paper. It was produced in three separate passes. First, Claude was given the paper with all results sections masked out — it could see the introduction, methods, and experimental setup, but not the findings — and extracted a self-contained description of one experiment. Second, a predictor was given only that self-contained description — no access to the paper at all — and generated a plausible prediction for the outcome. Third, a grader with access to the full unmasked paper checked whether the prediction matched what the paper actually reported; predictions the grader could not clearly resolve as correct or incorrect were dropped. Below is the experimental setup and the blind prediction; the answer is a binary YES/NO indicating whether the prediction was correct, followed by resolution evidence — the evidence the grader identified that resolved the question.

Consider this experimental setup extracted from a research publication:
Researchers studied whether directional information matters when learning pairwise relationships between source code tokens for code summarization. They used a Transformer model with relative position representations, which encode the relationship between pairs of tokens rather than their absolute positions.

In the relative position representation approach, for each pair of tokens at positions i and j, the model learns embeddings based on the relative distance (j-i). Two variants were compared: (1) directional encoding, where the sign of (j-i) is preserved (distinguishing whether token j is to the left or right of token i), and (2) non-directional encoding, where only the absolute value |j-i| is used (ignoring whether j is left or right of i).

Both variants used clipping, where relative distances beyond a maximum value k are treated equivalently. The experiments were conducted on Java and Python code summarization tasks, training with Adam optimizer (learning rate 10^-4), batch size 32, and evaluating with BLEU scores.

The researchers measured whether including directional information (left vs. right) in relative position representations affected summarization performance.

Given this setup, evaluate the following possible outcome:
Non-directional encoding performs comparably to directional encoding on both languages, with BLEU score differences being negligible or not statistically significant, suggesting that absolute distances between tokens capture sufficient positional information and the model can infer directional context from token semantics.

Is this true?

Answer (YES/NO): NO